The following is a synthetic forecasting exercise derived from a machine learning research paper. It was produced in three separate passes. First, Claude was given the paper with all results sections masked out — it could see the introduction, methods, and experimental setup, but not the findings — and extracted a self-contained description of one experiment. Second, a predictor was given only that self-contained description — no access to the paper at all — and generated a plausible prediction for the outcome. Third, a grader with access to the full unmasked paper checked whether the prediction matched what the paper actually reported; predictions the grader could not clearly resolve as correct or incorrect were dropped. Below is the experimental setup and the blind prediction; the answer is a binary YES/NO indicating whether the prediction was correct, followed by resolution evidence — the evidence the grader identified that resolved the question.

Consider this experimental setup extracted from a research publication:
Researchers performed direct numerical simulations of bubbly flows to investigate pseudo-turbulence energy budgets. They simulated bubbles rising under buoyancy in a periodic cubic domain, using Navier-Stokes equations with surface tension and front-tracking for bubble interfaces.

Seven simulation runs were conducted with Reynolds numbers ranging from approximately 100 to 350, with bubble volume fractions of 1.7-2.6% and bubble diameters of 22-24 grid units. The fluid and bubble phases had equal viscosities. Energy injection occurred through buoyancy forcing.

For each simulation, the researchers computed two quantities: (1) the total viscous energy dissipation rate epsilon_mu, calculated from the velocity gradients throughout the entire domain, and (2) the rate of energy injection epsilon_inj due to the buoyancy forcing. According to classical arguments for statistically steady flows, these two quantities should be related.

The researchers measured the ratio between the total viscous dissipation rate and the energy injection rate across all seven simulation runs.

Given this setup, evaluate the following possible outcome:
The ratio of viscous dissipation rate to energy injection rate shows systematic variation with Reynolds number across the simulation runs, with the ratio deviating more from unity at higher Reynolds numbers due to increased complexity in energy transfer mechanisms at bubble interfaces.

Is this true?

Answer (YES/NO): NO